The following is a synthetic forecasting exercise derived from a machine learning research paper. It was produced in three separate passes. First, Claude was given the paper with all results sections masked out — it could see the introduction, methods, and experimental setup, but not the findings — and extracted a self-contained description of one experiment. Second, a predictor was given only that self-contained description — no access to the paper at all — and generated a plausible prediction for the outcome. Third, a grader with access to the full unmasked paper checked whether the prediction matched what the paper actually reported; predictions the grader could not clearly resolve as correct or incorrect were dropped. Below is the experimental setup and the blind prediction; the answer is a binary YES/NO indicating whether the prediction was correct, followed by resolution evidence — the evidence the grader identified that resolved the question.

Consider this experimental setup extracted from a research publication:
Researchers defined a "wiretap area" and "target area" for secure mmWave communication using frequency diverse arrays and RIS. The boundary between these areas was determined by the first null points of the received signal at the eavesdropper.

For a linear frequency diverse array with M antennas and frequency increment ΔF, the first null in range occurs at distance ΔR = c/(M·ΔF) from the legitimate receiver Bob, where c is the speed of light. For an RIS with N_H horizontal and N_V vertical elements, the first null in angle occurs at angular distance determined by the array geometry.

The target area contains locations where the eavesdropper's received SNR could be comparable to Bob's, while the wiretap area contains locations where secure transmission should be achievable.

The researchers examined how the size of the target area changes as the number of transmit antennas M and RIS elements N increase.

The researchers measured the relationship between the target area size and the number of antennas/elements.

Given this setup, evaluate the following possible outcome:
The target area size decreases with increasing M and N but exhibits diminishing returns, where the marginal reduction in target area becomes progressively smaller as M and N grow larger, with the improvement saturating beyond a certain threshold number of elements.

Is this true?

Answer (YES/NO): NO